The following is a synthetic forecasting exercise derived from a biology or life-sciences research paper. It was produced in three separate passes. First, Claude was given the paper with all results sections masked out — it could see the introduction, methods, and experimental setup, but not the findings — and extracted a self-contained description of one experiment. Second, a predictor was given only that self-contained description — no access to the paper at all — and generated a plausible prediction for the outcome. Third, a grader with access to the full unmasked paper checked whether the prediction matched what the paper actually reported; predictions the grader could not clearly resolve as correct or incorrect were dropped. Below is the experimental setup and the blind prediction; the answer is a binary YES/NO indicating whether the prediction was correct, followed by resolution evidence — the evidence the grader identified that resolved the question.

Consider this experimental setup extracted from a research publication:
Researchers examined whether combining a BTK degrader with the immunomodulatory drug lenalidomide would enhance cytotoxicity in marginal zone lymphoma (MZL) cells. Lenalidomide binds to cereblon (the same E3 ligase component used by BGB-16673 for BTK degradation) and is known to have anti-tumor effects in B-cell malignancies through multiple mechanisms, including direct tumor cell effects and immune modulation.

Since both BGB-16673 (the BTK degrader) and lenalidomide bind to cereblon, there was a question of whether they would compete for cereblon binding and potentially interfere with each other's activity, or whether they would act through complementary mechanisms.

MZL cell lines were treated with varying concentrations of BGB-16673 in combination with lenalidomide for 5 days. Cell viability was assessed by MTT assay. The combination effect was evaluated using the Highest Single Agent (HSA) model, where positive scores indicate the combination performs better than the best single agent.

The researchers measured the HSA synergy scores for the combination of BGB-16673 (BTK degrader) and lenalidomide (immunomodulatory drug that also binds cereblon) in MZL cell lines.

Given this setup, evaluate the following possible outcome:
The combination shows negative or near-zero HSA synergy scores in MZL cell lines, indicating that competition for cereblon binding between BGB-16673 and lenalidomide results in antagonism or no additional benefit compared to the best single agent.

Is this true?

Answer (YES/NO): NO